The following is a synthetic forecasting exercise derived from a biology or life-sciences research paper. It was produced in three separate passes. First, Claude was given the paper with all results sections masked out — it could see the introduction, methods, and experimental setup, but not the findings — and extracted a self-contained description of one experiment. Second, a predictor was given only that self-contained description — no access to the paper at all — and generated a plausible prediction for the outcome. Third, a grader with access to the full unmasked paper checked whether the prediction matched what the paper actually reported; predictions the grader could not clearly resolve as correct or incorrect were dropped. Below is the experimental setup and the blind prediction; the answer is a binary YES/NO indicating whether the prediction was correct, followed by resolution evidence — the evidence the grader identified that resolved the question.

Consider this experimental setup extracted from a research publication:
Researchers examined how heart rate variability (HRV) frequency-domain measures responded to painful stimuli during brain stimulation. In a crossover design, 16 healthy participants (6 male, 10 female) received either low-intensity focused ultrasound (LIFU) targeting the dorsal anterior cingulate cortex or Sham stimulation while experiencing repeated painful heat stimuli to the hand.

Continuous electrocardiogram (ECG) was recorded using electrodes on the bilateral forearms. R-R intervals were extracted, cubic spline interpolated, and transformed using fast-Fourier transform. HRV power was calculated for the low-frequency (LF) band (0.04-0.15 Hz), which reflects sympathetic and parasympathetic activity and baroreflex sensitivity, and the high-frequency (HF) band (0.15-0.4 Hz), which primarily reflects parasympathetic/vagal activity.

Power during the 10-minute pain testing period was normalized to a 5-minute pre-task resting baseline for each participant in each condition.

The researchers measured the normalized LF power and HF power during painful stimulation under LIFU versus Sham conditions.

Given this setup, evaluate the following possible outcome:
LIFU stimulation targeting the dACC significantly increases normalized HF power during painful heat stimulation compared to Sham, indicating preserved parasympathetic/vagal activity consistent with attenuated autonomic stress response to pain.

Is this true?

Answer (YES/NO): NO